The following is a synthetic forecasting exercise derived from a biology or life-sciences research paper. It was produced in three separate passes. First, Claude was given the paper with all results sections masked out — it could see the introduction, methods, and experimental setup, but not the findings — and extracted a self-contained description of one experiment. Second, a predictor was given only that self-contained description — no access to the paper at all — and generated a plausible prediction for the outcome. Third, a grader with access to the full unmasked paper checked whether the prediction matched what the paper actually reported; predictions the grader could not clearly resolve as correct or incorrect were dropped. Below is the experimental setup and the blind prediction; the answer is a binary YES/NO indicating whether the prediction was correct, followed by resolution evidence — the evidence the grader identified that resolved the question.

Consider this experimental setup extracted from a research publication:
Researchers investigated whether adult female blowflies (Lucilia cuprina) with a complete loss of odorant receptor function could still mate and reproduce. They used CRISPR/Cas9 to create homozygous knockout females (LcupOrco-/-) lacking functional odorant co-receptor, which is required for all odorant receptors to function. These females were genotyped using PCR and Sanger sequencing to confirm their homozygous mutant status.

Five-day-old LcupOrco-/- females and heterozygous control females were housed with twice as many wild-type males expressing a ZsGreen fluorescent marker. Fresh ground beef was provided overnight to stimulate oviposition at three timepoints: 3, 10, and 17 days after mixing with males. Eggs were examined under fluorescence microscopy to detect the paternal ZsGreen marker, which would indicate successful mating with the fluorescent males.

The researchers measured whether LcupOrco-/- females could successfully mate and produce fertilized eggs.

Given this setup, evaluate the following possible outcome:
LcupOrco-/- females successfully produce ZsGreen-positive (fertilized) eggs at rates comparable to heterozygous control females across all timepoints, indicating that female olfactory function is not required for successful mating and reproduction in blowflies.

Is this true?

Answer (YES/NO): NO